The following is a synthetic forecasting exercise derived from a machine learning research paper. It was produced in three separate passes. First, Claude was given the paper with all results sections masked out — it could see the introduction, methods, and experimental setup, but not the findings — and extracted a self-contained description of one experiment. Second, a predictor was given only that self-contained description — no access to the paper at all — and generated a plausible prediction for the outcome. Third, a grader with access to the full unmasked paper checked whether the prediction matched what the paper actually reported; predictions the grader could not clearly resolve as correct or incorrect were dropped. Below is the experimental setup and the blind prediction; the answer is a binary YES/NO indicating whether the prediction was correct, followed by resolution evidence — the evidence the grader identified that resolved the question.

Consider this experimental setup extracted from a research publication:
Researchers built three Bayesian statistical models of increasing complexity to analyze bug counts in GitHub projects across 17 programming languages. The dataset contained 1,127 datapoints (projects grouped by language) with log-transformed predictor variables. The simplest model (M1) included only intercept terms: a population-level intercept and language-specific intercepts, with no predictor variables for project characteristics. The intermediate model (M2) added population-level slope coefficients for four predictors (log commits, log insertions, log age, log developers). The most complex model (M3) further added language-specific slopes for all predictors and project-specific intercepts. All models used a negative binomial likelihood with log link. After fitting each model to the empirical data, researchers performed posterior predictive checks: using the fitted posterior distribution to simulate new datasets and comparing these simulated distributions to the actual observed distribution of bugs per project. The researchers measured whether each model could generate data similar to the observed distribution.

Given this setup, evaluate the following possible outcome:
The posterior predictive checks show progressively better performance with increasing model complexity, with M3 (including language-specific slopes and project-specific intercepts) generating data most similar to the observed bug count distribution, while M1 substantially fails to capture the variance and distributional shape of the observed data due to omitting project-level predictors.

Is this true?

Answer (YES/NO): NO